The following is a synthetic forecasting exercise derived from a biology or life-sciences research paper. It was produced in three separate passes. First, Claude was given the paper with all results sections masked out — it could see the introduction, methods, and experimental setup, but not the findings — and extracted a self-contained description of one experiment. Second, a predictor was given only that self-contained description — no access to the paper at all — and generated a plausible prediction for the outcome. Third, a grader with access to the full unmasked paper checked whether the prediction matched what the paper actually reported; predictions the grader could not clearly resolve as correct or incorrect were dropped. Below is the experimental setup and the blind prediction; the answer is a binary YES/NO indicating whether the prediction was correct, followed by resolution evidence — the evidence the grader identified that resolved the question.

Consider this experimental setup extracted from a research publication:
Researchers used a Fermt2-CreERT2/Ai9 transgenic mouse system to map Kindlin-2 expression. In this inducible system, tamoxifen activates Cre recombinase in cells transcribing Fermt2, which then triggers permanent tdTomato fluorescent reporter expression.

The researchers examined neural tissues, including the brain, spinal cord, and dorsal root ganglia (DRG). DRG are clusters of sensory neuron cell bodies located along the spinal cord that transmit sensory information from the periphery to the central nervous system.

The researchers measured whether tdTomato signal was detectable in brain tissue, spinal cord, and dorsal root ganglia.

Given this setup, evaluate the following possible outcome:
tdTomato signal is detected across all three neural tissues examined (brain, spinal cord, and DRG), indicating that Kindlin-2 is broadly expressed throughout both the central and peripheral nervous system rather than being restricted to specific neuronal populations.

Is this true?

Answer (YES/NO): NO